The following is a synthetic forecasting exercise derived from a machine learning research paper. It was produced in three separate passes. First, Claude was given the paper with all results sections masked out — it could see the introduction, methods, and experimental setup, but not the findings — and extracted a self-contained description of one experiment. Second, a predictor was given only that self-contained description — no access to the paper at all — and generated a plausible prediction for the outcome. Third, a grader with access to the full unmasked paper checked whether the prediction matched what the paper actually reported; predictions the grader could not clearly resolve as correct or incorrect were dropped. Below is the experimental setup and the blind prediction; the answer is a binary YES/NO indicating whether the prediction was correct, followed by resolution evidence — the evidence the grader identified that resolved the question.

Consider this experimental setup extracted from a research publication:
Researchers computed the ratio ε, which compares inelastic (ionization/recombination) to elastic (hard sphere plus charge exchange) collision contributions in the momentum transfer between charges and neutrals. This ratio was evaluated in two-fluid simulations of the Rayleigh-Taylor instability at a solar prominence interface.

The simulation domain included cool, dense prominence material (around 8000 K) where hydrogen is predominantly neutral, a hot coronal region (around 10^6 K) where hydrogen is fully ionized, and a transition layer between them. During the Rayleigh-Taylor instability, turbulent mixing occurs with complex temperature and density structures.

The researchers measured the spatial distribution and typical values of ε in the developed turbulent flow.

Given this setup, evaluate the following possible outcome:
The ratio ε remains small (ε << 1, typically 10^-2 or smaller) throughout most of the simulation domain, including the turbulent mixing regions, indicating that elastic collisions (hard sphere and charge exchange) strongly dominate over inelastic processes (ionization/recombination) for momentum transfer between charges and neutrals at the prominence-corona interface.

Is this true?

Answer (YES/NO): NO